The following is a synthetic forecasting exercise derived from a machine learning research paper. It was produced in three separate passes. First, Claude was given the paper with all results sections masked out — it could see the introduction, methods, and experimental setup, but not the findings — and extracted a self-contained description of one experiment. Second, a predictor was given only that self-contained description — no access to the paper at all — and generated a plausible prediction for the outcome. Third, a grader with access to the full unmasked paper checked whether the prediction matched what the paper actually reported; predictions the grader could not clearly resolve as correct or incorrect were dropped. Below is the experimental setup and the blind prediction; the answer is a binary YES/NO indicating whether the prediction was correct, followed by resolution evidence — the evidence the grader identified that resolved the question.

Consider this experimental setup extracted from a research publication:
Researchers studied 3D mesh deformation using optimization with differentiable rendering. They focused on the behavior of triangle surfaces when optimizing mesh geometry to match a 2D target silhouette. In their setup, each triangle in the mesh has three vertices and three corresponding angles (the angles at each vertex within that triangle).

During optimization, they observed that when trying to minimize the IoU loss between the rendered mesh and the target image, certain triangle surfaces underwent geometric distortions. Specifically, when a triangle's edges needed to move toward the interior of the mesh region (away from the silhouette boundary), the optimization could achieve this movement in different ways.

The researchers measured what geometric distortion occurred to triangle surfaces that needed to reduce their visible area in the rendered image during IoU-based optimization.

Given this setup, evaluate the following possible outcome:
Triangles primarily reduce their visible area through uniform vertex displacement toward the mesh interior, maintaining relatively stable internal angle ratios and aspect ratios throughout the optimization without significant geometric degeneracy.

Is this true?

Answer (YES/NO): NO